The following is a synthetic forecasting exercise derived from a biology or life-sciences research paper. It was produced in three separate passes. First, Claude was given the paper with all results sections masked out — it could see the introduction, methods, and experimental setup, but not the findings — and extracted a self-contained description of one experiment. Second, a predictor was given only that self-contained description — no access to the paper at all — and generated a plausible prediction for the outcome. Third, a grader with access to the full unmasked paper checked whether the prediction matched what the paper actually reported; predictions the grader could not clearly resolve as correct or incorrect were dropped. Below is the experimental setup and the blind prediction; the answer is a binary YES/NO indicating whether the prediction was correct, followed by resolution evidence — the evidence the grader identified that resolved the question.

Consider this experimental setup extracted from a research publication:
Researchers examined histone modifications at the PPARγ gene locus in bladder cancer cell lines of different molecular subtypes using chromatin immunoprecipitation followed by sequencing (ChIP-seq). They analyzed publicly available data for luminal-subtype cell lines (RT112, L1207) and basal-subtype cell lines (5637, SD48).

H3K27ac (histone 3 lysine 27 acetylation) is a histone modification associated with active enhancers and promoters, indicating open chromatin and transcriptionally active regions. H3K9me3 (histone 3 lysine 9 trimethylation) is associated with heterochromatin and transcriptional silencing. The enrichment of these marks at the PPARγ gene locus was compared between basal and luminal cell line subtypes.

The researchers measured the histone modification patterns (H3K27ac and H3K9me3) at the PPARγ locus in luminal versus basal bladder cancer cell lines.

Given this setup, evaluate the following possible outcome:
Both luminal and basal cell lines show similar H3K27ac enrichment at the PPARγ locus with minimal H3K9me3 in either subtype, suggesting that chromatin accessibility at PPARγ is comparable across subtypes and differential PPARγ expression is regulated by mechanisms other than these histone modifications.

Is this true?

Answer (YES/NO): NO